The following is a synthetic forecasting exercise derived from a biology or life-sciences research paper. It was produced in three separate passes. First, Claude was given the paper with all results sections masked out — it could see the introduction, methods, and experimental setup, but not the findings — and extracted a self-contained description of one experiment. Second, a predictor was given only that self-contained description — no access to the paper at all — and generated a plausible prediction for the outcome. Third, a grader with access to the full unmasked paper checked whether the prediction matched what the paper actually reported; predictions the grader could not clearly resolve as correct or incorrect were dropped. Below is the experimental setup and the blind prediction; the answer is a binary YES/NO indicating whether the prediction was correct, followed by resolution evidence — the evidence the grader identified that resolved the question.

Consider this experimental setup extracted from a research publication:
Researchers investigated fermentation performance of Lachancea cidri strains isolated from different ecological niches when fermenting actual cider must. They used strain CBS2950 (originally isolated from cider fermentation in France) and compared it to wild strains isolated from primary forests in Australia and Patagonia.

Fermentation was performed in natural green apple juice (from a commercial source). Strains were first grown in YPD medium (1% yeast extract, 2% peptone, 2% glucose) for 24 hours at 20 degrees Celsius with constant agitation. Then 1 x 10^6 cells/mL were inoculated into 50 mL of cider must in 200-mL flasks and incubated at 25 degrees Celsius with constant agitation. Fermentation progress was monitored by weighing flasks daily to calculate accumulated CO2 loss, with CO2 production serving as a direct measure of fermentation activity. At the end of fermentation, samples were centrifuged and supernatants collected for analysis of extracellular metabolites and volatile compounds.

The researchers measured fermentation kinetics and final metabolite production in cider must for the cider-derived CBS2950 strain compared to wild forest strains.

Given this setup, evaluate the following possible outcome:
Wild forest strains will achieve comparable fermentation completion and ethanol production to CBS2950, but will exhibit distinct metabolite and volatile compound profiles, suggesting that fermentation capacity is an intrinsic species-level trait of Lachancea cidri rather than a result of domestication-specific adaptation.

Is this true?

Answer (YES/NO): NO